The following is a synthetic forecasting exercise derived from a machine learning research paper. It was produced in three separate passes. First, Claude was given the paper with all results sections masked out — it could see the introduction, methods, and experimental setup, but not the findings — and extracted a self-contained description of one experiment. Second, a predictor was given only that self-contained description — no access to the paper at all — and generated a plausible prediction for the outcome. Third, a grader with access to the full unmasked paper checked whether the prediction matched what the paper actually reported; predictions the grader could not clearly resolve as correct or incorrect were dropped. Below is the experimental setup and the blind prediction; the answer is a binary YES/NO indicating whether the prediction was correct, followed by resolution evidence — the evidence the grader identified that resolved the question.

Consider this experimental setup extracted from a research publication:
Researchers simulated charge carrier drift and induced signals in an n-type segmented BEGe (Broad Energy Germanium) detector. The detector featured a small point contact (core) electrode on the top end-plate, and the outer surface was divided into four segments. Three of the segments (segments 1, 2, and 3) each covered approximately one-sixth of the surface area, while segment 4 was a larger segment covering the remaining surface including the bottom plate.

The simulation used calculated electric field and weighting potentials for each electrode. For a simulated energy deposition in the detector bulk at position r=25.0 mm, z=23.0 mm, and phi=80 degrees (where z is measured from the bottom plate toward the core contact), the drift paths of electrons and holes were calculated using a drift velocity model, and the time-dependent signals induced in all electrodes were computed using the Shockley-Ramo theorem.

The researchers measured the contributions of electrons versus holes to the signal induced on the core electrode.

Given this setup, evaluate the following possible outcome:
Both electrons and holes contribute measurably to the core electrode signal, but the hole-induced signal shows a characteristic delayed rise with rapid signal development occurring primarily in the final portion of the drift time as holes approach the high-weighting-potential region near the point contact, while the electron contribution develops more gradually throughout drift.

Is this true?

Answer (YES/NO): NO